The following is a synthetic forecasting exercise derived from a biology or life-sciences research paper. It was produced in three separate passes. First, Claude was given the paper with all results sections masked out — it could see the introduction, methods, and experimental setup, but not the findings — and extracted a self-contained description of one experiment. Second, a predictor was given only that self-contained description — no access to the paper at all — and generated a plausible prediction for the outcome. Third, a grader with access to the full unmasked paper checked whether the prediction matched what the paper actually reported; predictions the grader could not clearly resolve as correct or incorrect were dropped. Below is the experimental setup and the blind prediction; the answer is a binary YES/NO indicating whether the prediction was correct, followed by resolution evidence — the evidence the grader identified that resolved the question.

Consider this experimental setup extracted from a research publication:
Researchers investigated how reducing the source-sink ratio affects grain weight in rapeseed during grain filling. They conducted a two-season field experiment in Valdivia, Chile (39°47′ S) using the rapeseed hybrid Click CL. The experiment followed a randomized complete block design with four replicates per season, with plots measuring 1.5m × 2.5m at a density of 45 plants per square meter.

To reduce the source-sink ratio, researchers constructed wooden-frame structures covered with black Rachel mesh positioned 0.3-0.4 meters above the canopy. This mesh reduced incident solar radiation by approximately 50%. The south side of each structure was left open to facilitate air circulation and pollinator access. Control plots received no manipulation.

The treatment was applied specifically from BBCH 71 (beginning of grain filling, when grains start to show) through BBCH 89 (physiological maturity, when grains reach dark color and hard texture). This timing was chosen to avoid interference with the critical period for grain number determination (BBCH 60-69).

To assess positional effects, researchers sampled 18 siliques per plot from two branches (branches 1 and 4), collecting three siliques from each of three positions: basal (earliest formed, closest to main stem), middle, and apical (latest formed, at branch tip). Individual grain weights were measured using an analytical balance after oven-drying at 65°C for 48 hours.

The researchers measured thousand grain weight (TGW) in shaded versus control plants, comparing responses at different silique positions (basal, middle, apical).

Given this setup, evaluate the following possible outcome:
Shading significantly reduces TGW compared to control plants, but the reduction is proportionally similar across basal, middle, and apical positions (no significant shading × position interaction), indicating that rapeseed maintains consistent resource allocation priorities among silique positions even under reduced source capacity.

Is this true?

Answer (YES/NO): NO